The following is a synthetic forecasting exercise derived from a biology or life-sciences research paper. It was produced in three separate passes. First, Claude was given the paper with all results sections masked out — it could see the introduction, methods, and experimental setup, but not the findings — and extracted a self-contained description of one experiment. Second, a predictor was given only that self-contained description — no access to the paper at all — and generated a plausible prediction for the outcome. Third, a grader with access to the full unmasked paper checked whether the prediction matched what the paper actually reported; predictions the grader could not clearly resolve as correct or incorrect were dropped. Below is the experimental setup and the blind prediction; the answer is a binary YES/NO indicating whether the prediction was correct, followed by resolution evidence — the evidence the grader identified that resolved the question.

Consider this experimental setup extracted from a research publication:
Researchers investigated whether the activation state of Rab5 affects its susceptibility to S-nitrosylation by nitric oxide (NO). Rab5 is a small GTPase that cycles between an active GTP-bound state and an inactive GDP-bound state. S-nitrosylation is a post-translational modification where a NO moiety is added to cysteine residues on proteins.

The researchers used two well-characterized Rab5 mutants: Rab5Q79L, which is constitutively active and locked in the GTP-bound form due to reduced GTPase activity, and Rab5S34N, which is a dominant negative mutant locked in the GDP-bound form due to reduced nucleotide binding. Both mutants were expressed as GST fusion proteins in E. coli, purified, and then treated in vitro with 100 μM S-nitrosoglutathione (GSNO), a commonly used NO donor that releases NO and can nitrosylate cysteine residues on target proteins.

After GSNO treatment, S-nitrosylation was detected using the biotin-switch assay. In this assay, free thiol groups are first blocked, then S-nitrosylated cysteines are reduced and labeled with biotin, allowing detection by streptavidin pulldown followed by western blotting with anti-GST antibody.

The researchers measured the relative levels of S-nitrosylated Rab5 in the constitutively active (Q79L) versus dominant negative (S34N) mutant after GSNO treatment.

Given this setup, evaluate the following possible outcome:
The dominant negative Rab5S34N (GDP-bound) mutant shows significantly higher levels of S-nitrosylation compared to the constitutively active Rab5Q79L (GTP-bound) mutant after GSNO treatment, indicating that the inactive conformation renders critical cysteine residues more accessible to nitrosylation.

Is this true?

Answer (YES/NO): NO